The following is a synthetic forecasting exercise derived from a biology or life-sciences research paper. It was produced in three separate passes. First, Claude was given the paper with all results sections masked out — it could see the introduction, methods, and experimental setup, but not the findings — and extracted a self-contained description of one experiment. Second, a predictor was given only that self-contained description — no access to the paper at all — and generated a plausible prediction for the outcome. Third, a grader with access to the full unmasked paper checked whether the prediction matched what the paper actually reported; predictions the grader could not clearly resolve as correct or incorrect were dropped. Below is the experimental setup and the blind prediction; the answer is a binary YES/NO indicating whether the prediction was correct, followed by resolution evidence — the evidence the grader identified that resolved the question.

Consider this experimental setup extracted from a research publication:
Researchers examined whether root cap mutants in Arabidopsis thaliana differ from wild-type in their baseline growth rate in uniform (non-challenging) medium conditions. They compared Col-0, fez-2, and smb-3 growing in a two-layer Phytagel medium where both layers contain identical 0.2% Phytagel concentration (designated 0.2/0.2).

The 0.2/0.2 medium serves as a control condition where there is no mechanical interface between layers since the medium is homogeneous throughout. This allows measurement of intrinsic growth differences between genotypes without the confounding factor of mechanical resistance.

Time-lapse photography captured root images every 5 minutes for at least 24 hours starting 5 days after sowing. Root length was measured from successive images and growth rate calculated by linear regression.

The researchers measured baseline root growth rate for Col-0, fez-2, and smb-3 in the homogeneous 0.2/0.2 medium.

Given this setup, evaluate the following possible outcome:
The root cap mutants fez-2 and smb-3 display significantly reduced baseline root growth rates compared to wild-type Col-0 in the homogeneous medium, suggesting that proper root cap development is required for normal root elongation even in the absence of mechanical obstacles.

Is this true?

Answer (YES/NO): NO